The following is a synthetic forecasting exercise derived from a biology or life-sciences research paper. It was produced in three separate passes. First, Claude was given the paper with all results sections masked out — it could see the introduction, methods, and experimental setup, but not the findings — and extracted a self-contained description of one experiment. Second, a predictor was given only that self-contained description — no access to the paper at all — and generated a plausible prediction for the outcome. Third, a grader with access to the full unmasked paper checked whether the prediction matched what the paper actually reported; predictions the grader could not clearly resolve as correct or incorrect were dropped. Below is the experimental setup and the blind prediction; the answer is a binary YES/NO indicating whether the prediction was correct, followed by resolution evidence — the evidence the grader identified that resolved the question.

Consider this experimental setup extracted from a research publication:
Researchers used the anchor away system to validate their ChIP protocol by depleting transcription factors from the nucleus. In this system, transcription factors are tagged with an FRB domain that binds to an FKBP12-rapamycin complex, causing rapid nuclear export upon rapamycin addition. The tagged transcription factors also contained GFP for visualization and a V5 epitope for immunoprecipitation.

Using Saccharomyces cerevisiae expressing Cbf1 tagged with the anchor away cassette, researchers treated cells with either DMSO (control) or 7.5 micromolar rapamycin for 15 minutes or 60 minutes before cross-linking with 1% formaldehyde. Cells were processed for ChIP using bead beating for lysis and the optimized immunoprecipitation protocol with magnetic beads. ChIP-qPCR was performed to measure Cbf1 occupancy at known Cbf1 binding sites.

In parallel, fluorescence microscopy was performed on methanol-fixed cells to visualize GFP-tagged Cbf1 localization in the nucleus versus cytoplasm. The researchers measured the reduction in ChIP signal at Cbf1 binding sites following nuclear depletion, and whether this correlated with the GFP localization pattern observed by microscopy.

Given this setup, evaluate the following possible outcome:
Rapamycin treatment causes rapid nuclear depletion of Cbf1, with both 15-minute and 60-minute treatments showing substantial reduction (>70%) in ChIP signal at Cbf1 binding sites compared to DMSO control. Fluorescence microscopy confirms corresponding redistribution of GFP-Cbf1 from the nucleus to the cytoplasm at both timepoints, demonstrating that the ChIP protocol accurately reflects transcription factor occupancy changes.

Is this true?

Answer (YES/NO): NO